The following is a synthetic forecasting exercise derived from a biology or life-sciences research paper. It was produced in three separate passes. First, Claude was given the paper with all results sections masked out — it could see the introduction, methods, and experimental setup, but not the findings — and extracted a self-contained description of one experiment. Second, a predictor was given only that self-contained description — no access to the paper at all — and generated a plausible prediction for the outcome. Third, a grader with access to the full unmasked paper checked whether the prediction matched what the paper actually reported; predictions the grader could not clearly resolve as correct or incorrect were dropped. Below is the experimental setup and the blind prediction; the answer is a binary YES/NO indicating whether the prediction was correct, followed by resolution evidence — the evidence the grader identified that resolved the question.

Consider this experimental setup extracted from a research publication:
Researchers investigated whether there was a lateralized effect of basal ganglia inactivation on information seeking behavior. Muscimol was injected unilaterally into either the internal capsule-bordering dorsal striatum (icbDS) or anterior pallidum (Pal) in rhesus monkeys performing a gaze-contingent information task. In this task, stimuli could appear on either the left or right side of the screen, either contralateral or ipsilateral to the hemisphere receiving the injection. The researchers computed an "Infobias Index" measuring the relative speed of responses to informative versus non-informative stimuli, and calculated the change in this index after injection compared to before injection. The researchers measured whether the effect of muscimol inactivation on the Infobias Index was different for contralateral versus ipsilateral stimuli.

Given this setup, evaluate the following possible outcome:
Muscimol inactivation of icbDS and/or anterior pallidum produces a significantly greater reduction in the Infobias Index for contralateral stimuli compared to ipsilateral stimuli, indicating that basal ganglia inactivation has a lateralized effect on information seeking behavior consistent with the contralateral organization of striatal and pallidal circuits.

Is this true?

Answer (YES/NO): YES